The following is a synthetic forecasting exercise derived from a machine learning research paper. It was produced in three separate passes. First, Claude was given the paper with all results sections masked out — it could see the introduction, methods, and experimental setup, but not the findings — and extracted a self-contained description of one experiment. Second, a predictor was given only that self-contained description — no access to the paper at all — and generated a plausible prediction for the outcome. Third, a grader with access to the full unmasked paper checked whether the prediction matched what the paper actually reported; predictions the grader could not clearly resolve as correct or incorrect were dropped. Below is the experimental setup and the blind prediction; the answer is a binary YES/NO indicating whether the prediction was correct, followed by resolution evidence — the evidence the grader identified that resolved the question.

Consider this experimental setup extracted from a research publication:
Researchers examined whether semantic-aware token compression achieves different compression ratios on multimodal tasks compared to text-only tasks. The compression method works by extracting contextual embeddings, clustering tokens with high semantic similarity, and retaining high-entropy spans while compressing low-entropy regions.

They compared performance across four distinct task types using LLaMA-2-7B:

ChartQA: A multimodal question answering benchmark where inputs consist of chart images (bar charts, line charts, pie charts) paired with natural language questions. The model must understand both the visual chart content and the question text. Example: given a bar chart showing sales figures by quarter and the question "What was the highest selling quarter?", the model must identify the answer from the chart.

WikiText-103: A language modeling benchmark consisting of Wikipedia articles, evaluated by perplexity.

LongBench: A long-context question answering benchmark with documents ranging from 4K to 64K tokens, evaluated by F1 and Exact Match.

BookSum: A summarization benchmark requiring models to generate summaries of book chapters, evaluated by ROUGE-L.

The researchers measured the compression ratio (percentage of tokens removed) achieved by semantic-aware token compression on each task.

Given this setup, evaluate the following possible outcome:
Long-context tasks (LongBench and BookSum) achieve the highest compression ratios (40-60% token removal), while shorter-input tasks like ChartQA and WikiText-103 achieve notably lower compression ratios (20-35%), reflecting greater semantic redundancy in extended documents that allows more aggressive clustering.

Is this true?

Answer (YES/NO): NO